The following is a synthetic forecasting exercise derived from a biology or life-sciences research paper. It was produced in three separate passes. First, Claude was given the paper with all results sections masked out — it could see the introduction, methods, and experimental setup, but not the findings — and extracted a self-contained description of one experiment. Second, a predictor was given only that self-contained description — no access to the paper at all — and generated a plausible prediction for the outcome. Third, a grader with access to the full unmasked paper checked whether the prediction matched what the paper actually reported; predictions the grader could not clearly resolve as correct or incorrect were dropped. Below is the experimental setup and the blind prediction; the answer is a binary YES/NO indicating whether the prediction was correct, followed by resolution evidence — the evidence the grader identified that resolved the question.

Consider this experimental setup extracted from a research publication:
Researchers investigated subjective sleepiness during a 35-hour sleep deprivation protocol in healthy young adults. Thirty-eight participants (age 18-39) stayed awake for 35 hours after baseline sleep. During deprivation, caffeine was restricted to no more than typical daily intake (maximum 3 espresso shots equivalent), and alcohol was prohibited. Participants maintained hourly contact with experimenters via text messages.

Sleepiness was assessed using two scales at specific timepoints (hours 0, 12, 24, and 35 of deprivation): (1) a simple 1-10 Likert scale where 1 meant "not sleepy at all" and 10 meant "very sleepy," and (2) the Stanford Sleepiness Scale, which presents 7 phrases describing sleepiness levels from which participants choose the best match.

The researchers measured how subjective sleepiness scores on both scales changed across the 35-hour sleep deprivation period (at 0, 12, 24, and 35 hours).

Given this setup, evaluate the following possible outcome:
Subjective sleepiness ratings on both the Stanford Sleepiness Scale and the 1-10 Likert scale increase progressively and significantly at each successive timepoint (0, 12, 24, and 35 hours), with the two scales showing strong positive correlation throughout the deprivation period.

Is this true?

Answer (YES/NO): NO